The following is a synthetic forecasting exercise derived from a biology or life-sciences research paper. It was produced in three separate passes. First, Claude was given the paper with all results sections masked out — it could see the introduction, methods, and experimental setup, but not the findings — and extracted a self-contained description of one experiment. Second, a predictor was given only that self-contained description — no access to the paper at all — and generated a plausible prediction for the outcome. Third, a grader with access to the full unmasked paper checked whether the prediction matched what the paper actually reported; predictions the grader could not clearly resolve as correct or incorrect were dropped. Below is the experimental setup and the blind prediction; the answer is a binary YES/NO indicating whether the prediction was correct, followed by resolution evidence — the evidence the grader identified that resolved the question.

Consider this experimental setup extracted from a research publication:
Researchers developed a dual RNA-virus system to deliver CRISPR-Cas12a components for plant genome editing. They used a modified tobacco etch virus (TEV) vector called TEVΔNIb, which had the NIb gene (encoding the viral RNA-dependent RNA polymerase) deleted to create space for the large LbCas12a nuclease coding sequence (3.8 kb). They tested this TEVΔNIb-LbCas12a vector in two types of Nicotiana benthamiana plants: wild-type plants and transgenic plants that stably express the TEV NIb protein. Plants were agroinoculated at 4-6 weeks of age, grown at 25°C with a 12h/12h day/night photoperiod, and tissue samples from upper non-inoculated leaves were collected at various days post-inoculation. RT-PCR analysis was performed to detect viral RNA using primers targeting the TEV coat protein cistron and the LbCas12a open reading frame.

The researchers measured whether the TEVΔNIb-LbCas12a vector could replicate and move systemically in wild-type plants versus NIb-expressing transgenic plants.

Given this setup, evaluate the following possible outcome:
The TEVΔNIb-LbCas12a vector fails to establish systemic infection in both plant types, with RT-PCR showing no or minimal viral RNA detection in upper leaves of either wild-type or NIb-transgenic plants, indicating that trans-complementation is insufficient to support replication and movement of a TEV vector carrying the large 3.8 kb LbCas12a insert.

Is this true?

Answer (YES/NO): NO